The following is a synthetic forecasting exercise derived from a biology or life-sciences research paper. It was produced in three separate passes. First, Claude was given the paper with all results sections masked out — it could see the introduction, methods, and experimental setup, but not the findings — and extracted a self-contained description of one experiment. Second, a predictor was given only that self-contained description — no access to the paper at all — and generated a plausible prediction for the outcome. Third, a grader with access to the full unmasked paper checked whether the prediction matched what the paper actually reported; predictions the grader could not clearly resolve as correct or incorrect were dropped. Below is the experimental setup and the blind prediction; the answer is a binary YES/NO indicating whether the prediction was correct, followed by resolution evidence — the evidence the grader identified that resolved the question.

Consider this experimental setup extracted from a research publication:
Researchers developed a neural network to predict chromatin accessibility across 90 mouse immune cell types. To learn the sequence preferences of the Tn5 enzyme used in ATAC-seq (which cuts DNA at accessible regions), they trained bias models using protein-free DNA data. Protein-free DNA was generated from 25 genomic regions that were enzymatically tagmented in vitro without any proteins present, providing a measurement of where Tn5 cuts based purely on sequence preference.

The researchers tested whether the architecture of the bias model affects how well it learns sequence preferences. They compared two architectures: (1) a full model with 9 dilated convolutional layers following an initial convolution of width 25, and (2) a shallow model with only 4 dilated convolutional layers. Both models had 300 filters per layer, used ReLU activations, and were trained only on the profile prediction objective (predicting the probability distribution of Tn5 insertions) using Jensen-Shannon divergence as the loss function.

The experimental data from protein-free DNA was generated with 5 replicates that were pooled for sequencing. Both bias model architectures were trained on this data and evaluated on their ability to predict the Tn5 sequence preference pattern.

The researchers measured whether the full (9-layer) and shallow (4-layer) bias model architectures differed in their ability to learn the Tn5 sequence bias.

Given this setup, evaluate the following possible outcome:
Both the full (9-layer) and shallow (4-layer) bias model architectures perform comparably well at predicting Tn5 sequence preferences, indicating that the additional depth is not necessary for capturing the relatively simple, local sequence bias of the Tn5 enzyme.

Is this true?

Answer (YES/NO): YES